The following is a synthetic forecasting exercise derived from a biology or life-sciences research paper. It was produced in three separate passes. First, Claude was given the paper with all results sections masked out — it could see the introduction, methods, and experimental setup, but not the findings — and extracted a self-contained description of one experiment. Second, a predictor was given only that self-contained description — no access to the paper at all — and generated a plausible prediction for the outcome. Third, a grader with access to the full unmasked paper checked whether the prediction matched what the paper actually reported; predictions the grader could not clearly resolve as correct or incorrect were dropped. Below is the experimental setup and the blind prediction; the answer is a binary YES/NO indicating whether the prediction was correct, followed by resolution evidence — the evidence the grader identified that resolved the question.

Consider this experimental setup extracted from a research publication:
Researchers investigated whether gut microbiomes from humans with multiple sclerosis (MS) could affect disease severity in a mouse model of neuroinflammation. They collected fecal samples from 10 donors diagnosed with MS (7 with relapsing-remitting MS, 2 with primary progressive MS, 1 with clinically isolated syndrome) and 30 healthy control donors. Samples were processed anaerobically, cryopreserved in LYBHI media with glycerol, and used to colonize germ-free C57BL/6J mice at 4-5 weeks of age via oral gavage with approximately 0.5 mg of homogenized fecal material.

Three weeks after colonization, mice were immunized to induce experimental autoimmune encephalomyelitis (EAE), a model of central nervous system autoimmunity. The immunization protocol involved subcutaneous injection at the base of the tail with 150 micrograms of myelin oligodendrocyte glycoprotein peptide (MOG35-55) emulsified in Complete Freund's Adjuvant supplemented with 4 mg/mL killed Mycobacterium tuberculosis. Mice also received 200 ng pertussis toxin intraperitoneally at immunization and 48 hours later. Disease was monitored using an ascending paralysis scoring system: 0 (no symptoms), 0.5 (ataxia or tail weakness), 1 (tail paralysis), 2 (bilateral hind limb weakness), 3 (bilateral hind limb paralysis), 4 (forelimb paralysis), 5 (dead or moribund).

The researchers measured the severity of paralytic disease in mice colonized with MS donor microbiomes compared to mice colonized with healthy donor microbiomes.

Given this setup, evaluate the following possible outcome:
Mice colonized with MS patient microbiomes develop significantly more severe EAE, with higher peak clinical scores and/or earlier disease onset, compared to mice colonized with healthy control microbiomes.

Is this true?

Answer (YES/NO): YES